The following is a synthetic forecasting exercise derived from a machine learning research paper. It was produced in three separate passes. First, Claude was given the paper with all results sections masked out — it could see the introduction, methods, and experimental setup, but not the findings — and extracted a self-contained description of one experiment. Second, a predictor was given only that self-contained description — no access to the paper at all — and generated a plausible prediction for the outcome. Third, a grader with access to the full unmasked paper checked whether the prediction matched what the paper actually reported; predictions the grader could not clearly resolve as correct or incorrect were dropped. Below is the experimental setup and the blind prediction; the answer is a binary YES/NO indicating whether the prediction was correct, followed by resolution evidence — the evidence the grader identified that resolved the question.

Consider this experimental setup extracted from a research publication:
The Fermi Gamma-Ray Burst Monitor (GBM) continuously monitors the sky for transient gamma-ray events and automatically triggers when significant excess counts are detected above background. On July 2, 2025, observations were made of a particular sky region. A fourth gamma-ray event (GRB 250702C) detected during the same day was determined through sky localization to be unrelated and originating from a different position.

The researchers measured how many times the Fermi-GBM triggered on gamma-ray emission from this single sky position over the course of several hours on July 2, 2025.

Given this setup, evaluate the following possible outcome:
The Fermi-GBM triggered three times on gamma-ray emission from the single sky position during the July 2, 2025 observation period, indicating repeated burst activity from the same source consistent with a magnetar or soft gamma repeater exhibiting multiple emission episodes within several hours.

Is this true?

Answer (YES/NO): NO